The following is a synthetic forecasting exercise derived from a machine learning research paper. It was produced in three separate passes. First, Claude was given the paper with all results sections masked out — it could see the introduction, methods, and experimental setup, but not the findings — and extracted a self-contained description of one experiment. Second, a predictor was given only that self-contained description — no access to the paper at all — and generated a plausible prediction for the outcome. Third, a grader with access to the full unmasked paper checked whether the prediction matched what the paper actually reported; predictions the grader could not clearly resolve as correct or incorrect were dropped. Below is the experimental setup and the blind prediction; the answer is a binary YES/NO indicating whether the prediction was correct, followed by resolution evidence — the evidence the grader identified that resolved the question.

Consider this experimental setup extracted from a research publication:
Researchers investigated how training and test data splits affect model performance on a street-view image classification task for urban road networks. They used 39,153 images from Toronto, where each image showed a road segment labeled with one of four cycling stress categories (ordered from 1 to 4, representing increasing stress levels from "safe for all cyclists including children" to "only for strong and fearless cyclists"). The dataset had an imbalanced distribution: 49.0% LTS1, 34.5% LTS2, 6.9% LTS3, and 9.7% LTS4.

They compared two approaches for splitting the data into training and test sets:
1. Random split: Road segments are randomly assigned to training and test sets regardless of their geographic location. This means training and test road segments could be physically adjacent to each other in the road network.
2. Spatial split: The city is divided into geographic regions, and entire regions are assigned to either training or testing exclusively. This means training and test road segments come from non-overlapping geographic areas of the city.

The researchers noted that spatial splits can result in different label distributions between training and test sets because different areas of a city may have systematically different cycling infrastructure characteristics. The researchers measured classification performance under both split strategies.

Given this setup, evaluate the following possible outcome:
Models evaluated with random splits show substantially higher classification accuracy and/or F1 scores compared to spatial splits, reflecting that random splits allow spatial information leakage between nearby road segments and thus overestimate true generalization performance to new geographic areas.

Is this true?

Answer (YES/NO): YES